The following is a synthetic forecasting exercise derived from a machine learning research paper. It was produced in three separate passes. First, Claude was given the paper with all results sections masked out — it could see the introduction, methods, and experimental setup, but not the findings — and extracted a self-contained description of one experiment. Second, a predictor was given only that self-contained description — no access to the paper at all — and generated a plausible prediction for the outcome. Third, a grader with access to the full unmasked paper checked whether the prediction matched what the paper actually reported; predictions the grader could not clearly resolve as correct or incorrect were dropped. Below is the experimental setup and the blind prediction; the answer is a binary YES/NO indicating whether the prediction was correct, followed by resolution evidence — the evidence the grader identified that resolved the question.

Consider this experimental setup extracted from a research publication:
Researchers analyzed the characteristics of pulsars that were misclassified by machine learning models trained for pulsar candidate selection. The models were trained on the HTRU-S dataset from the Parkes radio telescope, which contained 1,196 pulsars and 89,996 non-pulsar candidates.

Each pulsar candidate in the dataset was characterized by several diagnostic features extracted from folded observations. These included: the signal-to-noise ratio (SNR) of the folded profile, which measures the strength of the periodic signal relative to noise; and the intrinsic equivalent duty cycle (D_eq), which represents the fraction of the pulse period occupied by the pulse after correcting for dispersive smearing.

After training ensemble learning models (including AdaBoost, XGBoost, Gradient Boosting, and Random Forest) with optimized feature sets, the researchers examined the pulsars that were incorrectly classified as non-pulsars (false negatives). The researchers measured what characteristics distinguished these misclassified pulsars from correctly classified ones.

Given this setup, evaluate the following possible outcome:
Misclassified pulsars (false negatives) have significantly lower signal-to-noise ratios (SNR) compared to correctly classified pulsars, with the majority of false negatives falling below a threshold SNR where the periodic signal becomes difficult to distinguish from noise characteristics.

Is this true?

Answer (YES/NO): YES